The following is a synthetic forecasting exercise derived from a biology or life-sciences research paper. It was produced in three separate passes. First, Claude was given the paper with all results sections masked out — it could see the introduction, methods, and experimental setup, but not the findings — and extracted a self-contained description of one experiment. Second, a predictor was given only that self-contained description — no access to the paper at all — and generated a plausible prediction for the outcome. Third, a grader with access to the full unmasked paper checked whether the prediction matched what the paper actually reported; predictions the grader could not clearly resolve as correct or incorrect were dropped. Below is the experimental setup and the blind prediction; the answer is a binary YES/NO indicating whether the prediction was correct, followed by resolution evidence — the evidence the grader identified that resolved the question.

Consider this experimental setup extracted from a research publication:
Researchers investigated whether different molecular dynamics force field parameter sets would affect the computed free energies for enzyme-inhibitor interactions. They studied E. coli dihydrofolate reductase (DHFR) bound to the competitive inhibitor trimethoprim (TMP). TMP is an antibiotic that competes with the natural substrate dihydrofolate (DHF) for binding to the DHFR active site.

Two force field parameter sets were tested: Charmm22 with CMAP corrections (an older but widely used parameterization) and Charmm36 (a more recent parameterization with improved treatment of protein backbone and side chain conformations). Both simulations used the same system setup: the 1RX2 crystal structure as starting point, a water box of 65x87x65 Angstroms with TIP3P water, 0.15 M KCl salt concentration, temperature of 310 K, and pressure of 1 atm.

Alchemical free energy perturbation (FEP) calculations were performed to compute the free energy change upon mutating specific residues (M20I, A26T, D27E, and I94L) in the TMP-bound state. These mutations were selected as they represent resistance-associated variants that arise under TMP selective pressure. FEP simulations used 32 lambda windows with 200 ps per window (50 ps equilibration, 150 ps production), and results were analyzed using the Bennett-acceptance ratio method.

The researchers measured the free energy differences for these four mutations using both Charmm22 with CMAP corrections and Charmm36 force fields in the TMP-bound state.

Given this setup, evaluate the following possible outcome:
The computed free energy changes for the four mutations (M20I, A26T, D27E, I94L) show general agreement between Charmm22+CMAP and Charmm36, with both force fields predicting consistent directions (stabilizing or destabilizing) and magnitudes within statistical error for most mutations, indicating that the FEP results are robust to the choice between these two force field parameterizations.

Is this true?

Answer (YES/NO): YES